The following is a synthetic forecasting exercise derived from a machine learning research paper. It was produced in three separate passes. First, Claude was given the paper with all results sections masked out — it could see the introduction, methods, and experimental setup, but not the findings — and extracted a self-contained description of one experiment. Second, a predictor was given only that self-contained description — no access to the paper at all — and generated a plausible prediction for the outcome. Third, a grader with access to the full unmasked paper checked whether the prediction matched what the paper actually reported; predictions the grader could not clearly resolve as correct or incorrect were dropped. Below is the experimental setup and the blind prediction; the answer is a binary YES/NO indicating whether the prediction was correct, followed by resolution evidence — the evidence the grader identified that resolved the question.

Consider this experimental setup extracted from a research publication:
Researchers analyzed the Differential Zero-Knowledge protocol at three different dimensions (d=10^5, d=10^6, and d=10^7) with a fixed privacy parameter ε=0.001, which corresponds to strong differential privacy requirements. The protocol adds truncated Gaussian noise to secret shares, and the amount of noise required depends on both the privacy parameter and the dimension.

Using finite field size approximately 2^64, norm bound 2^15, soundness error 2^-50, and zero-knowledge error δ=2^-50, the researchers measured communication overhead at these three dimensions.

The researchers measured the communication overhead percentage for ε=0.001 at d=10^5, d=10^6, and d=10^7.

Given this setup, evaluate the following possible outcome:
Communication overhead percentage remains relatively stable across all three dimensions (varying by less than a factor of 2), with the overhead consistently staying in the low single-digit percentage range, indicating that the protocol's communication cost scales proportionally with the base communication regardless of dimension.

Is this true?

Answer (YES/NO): NO